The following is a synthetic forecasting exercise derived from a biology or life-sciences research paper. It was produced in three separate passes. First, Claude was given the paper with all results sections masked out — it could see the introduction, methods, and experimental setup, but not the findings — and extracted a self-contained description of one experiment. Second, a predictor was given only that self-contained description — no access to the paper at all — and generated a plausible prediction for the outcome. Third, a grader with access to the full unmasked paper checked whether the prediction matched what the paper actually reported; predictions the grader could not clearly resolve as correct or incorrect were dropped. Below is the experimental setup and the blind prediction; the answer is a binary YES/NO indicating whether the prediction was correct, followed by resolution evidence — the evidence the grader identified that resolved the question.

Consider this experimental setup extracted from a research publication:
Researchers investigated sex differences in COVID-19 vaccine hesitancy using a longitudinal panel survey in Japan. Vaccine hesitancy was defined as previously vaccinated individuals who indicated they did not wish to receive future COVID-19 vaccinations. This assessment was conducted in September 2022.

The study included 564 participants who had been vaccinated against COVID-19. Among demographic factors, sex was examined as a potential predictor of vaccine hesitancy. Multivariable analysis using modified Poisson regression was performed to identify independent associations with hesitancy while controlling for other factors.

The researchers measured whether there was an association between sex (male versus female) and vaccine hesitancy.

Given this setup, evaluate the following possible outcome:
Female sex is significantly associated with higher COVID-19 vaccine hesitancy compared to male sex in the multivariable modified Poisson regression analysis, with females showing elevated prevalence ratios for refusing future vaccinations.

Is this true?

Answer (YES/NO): NO